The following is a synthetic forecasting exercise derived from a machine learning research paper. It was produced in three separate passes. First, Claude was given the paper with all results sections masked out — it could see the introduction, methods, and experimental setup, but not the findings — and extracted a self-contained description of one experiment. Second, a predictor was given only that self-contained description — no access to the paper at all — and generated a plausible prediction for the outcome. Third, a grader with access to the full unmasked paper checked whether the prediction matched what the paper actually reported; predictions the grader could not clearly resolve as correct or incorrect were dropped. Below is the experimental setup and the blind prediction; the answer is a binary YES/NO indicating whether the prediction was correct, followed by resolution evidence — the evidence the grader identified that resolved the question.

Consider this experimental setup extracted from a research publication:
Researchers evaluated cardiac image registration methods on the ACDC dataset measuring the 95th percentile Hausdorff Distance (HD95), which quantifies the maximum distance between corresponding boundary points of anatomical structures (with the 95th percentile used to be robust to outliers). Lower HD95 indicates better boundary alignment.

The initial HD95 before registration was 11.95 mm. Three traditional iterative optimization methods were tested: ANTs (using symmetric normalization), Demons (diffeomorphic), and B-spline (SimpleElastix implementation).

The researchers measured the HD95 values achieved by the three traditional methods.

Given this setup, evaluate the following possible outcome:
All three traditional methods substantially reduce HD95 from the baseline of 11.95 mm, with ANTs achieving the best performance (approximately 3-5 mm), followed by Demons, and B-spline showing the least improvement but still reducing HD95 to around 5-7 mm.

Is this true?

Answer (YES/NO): NO